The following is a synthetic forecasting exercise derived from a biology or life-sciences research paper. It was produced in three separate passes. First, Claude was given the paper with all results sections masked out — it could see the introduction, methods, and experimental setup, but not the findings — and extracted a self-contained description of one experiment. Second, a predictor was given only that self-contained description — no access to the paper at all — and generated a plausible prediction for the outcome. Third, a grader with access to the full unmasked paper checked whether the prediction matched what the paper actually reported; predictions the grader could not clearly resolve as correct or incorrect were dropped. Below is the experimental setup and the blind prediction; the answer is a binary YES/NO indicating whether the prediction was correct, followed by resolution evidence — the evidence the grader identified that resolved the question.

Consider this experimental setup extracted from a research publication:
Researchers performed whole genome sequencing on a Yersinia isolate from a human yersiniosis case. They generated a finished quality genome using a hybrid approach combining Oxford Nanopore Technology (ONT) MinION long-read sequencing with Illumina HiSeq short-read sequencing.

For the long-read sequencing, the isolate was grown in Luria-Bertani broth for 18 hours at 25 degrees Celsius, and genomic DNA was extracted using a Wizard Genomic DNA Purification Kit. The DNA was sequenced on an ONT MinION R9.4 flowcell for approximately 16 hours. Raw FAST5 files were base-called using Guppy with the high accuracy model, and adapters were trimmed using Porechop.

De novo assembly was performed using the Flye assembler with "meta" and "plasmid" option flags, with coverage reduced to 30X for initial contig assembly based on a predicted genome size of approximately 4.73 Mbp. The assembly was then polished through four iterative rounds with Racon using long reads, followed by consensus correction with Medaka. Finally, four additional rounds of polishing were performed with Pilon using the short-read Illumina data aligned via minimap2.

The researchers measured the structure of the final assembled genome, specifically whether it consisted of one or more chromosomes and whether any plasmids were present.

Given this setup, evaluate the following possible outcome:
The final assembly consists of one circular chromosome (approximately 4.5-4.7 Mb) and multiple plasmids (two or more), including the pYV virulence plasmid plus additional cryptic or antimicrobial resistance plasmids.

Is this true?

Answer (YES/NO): NO